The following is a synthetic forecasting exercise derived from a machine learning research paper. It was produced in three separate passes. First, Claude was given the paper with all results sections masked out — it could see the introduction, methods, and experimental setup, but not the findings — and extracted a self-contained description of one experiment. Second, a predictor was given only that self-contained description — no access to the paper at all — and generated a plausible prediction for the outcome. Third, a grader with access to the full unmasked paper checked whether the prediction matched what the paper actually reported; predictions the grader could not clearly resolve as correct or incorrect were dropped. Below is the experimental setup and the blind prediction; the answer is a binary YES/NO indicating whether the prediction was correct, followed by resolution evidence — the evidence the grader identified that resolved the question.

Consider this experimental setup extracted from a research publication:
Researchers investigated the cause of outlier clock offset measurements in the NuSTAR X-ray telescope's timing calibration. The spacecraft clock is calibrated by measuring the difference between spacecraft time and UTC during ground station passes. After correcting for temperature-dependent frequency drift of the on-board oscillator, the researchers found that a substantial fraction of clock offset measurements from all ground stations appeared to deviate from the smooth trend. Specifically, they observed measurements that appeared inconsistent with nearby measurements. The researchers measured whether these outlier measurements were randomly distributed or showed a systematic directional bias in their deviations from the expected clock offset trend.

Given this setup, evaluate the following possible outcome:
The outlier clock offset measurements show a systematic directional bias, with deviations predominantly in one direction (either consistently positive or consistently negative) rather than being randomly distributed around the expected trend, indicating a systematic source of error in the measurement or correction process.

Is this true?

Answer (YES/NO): YES